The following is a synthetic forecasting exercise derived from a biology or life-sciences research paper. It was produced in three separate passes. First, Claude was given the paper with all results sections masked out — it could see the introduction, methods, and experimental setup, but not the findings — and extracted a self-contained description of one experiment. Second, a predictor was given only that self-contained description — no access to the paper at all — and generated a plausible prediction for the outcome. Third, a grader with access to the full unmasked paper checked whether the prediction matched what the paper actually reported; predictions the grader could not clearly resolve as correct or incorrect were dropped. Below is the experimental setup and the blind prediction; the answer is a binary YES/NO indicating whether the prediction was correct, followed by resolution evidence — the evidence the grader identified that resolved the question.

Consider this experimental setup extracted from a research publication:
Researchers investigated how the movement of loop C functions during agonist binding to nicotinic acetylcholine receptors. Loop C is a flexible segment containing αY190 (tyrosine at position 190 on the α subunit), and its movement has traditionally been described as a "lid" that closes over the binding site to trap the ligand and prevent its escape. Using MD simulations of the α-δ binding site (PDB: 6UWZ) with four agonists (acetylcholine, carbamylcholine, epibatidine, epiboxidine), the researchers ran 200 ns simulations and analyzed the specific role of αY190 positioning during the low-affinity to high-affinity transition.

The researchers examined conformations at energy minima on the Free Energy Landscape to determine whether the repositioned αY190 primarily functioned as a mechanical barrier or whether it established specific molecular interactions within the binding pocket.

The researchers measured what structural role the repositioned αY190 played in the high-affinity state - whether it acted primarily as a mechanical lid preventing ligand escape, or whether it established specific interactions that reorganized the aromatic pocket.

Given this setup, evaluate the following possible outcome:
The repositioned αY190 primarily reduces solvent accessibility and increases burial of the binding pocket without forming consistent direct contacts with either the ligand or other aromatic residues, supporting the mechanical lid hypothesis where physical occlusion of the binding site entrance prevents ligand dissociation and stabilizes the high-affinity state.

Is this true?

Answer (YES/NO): NO